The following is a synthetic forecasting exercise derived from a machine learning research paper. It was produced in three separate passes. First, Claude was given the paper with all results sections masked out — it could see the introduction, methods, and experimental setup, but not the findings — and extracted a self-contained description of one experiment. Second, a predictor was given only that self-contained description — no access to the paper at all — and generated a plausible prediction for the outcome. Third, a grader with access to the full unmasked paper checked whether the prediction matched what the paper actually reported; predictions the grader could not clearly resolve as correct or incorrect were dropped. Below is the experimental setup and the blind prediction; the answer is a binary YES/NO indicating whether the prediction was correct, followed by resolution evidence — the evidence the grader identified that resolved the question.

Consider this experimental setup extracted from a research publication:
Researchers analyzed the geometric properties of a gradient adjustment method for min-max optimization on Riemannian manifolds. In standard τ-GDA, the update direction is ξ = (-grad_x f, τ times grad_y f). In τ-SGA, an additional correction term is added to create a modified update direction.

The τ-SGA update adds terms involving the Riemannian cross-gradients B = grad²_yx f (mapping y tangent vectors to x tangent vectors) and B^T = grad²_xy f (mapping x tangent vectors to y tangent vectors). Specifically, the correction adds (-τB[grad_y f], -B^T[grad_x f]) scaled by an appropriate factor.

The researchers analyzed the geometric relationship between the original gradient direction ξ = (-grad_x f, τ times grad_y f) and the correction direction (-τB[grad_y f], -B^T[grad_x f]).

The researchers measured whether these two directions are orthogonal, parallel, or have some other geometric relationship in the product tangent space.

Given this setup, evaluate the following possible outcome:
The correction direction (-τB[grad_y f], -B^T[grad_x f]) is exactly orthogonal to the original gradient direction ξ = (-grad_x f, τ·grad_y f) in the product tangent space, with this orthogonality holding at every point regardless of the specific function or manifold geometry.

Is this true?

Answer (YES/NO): YES